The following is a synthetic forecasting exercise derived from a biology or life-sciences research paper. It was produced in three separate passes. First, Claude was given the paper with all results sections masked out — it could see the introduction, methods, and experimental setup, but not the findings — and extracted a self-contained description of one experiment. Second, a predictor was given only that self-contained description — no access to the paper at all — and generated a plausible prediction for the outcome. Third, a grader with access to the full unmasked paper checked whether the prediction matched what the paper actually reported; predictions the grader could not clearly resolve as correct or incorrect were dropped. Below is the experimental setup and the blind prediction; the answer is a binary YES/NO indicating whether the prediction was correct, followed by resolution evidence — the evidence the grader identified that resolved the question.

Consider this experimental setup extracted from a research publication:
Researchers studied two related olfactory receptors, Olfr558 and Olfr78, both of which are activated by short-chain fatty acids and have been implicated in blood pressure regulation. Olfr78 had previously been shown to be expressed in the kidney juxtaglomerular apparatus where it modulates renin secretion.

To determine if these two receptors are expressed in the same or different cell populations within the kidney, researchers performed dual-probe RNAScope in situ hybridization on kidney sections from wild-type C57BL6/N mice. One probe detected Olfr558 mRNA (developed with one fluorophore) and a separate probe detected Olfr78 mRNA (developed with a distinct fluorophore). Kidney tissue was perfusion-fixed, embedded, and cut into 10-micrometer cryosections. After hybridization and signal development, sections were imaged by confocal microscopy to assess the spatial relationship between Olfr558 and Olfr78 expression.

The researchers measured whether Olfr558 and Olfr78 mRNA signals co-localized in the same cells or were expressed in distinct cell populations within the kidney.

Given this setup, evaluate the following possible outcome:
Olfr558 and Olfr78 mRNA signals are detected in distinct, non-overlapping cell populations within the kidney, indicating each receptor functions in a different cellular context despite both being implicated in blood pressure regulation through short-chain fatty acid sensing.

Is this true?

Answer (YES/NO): NO